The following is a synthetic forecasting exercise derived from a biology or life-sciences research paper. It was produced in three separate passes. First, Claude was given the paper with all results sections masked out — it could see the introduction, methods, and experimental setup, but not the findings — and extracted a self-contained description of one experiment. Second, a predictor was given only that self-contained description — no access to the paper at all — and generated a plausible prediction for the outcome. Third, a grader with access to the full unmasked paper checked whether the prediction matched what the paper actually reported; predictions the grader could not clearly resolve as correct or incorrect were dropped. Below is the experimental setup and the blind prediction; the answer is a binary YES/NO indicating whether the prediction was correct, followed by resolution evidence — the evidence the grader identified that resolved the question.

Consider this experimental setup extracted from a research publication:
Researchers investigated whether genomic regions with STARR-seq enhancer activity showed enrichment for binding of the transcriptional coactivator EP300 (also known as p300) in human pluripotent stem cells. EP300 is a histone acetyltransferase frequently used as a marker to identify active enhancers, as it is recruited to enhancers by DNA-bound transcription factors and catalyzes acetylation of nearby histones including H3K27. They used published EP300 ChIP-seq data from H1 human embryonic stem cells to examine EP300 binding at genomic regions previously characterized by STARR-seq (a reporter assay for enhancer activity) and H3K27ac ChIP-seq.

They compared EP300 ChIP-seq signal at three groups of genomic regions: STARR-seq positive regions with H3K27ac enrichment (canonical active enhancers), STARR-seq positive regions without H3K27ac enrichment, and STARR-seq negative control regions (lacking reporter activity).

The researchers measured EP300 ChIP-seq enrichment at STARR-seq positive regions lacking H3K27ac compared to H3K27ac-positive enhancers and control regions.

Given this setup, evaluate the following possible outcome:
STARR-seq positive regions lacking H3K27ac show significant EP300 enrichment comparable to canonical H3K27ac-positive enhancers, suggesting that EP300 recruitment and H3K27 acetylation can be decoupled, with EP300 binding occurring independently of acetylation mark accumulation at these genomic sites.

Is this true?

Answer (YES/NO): NO